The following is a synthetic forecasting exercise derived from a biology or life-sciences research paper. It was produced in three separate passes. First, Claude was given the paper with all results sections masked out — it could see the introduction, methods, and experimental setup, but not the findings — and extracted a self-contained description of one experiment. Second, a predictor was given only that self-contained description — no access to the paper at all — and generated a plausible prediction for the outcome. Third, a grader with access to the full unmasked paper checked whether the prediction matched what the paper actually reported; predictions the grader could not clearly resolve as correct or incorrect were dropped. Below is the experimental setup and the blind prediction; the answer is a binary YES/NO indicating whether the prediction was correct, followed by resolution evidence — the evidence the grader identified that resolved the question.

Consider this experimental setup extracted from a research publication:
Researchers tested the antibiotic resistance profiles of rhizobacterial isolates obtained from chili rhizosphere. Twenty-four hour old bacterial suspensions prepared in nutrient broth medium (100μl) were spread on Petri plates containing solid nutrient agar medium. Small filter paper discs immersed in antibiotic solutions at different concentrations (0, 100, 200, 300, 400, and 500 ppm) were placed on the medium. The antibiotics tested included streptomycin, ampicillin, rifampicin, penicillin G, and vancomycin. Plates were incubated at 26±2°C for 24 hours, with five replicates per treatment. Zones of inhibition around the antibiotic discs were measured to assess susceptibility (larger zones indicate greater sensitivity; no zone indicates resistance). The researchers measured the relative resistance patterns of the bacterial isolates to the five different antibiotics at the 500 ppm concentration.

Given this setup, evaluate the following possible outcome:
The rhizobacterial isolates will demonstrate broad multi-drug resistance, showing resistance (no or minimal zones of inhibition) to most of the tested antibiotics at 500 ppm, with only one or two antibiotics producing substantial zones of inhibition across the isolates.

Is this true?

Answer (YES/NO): NO